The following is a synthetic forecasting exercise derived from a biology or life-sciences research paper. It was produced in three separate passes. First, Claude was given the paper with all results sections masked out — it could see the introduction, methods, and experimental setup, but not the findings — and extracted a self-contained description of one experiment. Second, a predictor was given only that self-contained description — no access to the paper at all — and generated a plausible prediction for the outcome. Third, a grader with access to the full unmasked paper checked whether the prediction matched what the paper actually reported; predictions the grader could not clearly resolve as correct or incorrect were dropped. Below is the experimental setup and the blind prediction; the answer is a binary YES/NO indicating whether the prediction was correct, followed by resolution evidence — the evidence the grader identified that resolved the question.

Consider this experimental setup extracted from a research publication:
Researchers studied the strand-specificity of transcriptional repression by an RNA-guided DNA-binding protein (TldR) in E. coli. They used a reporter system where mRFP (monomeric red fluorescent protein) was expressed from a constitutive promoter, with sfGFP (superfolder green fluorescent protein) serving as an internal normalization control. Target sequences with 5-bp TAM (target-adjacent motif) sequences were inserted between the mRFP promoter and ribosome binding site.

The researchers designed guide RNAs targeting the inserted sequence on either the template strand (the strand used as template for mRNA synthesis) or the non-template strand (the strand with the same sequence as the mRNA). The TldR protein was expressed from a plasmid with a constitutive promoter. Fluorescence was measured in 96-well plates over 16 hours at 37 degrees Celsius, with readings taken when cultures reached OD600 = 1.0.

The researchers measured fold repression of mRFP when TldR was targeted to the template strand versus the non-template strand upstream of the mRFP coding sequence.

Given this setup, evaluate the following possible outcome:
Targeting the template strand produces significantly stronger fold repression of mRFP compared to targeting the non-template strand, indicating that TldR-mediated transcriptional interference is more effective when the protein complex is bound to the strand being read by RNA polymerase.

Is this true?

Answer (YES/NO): YES